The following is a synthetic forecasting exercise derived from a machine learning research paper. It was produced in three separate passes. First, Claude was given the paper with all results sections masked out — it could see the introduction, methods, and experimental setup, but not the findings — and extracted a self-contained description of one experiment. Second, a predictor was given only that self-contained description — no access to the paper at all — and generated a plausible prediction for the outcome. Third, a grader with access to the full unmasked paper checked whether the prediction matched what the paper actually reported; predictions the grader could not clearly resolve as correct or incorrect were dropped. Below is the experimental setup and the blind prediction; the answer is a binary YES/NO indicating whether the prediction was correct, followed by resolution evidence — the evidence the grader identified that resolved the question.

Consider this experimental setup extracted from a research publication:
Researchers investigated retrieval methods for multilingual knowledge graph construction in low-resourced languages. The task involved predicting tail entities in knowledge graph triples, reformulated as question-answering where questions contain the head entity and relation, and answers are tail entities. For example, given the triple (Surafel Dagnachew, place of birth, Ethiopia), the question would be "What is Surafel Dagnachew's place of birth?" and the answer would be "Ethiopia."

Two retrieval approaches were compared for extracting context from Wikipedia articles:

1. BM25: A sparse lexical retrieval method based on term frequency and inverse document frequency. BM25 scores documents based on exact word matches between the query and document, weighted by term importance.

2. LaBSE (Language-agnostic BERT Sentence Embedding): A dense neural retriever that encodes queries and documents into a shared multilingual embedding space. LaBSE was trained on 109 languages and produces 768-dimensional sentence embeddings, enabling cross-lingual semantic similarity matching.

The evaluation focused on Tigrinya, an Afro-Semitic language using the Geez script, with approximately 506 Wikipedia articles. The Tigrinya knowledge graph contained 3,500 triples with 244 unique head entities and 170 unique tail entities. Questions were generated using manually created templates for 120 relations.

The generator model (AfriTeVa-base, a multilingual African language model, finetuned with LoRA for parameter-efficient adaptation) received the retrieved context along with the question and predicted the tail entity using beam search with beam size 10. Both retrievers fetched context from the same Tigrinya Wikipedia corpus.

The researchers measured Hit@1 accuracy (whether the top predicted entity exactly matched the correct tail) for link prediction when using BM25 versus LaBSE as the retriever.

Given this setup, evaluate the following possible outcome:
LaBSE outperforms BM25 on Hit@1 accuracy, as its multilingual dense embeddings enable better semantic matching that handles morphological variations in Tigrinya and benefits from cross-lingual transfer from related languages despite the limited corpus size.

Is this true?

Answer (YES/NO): NO